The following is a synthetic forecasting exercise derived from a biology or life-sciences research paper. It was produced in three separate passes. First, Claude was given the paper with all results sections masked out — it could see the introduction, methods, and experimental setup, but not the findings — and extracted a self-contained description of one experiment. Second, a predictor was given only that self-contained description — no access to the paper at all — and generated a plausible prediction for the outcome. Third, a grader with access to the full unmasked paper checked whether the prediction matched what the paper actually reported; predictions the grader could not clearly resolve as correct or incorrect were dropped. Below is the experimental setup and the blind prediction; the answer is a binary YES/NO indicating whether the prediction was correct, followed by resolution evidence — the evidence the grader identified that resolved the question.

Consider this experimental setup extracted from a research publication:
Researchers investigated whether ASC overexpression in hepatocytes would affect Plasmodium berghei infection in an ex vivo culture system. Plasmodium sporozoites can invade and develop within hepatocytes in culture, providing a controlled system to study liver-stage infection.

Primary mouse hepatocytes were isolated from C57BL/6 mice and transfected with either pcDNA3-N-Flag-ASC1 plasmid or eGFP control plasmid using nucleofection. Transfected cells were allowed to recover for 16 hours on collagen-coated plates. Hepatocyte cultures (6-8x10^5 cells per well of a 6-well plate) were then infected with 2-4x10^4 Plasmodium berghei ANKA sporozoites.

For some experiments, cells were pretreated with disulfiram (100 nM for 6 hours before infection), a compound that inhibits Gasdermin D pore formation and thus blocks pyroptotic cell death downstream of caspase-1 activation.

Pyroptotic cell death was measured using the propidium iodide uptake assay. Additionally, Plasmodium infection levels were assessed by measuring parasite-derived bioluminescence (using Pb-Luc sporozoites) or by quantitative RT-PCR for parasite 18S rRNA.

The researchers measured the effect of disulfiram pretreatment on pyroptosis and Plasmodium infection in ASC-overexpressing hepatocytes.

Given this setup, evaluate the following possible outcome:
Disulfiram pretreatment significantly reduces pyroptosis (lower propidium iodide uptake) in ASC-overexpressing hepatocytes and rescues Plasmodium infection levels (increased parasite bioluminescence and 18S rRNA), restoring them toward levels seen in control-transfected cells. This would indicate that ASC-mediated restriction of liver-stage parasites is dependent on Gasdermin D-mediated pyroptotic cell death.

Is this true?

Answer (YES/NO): YES